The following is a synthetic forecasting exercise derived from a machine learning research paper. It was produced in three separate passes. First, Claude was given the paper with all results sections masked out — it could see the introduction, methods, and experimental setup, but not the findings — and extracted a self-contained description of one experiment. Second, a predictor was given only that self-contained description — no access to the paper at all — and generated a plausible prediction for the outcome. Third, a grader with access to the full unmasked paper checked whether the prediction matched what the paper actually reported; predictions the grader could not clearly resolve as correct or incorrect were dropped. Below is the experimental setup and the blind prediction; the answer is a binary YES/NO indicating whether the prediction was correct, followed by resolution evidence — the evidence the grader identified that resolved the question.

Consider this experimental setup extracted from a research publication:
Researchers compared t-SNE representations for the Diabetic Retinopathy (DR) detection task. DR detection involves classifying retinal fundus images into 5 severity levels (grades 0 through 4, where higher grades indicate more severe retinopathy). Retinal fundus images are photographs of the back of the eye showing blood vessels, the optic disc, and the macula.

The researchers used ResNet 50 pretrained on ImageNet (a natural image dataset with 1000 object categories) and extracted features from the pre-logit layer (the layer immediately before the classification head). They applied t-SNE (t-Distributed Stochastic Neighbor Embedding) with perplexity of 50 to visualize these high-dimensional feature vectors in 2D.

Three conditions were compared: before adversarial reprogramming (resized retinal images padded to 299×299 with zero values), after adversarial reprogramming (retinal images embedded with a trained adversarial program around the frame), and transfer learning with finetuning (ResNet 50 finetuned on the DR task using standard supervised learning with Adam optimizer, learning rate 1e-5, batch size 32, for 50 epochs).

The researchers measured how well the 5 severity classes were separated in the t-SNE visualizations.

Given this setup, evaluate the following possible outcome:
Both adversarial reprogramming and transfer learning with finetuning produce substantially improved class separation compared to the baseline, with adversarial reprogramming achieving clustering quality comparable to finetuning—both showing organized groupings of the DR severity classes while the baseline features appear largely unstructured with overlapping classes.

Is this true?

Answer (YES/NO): NO